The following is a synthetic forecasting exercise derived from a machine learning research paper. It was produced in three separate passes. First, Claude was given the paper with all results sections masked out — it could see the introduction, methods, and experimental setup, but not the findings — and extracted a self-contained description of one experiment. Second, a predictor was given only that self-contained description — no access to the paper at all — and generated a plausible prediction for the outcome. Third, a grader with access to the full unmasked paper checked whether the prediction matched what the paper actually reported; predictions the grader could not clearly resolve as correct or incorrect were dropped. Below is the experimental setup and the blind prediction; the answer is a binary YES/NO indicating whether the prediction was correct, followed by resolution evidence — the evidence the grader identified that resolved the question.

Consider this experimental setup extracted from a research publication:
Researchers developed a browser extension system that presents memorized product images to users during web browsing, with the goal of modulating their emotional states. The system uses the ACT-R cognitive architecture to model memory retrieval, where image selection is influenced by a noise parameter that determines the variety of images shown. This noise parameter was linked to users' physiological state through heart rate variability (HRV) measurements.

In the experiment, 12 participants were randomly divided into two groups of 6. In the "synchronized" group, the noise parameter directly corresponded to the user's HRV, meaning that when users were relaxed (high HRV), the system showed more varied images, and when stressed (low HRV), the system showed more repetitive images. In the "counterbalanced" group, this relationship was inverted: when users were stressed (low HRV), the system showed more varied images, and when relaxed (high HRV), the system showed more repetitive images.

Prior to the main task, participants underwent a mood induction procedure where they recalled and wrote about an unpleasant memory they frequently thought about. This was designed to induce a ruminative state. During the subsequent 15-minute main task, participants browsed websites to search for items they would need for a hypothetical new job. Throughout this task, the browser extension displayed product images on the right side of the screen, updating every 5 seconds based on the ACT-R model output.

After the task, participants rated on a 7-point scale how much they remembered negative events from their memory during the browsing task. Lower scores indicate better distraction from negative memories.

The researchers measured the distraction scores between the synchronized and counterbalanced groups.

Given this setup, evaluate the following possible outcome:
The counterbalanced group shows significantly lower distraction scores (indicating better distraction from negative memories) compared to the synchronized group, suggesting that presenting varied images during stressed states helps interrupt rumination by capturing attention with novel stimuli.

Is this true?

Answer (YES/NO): YES